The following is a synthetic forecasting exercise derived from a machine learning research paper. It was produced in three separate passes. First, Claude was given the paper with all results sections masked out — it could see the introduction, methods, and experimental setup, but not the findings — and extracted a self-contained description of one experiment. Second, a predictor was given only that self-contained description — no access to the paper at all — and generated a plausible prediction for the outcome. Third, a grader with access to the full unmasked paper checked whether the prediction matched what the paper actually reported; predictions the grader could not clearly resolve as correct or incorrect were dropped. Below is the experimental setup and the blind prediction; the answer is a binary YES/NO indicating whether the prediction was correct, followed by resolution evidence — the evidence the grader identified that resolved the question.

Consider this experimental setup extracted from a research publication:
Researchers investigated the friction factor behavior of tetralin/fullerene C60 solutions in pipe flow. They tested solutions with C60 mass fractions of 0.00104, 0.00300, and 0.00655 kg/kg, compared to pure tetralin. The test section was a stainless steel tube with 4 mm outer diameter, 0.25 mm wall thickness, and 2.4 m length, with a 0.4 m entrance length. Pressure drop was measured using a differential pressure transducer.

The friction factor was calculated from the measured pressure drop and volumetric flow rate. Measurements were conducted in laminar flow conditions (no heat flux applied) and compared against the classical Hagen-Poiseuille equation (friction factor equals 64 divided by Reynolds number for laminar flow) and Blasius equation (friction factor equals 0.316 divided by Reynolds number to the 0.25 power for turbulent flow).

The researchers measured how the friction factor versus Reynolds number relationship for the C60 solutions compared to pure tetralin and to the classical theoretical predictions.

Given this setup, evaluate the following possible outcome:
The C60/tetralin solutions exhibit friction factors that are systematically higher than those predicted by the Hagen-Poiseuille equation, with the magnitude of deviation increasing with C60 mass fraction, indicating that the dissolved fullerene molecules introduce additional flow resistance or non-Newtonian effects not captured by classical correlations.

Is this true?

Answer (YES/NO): NO